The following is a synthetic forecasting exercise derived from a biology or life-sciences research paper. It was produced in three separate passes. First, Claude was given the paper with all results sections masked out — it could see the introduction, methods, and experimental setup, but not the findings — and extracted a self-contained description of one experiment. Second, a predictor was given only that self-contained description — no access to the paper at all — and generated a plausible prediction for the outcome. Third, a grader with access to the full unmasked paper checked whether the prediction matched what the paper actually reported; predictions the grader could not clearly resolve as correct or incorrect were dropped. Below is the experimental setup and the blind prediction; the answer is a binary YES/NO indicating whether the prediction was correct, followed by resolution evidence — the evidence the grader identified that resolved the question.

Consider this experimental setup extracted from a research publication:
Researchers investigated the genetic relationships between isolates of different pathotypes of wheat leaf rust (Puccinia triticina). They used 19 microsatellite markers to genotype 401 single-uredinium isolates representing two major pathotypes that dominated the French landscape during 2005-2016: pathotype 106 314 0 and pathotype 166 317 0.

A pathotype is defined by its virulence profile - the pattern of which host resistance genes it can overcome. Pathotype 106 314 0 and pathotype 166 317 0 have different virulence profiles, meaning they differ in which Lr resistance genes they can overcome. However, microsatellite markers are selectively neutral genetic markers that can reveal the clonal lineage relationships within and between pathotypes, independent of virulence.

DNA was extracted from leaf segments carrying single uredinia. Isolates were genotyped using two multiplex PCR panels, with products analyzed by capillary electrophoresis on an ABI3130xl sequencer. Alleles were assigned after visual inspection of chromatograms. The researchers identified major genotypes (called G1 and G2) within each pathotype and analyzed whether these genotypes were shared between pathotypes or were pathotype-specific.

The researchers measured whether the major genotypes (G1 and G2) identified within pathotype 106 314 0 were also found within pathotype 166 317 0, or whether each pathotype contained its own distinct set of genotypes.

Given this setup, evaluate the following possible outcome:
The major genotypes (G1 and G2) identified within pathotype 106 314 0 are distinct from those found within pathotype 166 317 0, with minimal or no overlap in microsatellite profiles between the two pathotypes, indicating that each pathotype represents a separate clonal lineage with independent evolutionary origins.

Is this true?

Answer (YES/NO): YES